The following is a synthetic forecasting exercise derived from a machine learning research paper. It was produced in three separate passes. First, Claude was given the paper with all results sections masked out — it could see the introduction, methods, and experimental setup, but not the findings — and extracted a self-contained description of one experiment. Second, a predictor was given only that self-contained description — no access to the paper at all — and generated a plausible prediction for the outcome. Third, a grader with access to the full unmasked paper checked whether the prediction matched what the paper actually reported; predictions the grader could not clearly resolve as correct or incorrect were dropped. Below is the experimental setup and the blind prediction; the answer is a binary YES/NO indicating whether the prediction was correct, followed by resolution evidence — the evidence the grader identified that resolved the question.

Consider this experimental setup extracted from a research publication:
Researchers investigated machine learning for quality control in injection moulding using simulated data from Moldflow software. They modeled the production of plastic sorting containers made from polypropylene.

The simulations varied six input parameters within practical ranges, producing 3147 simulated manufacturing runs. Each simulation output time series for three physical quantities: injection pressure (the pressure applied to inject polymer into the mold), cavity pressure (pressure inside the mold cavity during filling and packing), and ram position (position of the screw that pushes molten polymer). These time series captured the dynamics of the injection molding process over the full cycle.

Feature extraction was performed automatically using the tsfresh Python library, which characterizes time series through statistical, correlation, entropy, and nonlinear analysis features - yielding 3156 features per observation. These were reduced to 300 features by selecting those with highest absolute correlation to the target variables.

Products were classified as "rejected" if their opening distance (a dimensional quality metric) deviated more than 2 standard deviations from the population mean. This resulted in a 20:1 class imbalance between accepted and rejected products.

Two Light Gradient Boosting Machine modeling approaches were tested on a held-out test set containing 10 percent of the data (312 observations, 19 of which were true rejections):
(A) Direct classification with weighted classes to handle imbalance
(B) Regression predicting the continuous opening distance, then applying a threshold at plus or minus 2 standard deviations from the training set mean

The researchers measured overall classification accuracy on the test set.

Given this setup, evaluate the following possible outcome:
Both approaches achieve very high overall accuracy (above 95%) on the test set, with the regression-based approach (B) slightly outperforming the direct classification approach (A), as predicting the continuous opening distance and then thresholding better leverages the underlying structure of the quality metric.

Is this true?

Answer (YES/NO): NO